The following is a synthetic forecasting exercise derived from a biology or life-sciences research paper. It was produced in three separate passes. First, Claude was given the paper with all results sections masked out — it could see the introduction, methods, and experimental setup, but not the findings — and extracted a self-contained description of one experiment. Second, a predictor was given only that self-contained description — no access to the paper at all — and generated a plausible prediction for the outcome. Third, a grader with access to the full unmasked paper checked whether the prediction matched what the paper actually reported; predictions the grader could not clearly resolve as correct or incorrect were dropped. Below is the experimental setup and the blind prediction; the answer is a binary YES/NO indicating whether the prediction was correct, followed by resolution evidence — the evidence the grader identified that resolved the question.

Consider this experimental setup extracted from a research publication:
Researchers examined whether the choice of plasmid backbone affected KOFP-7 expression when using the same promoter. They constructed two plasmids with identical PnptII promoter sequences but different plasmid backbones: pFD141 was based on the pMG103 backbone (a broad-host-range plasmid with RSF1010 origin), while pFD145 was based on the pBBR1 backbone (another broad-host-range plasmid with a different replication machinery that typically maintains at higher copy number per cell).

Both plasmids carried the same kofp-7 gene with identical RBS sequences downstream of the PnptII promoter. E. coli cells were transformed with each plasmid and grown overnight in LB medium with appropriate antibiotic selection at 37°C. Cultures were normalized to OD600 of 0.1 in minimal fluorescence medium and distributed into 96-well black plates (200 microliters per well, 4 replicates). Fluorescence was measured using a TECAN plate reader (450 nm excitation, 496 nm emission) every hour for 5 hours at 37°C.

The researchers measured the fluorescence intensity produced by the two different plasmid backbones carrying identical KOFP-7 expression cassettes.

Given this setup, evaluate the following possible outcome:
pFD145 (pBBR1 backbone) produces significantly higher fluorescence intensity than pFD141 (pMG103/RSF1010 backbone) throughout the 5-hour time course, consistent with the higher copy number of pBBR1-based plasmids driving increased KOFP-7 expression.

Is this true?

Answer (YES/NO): YES